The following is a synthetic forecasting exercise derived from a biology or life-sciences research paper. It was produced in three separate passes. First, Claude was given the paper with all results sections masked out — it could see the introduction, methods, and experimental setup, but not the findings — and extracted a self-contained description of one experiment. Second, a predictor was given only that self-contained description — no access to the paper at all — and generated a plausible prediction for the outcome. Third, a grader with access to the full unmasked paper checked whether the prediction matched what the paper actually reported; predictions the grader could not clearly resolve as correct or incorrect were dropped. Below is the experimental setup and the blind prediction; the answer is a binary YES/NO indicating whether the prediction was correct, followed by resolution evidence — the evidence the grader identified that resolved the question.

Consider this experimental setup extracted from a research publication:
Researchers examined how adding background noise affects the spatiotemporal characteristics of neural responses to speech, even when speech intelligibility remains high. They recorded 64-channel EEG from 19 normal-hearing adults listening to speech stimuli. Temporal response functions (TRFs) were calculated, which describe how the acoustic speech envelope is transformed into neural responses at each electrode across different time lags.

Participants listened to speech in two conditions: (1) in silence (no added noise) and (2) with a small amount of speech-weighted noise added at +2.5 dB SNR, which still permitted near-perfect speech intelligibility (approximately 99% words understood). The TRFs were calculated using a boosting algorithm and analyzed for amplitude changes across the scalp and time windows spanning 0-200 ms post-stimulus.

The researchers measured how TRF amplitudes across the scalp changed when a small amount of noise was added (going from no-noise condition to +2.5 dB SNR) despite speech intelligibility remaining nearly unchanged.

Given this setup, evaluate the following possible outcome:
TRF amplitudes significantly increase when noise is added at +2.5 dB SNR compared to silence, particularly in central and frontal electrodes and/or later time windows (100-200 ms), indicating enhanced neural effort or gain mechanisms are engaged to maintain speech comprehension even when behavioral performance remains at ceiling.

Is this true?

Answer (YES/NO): NO